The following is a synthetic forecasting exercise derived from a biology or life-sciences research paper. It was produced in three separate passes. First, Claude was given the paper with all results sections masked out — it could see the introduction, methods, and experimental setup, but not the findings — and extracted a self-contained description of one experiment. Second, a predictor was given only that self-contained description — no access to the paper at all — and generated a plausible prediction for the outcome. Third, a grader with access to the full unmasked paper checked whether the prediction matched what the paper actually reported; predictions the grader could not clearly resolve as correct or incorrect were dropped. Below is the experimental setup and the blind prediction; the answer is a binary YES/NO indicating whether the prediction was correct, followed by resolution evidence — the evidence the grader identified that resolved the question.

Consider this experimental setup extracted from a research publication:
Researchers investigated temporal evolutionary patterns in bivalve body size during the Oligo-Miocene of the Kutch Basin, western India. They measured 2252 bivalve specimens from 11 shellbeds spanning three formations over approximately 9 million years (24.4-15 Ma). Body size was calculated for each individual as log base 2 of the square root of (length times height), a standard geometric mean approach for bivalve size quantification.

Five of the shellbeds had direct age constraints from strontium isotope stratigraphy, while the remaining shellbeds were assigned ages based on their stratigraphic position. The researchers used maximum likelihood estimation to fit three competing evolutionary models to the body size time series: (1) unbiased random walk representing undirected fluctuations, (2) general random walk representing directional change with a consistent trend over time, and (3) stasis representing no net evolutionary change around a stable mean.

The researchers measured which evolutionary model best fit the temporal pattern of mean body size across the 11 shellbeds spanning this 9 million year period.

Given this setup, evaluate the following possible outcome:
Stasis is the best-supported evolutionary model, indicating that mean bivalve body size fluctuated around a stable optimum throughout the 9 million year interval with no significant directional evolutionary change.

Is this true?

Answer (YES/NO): YES